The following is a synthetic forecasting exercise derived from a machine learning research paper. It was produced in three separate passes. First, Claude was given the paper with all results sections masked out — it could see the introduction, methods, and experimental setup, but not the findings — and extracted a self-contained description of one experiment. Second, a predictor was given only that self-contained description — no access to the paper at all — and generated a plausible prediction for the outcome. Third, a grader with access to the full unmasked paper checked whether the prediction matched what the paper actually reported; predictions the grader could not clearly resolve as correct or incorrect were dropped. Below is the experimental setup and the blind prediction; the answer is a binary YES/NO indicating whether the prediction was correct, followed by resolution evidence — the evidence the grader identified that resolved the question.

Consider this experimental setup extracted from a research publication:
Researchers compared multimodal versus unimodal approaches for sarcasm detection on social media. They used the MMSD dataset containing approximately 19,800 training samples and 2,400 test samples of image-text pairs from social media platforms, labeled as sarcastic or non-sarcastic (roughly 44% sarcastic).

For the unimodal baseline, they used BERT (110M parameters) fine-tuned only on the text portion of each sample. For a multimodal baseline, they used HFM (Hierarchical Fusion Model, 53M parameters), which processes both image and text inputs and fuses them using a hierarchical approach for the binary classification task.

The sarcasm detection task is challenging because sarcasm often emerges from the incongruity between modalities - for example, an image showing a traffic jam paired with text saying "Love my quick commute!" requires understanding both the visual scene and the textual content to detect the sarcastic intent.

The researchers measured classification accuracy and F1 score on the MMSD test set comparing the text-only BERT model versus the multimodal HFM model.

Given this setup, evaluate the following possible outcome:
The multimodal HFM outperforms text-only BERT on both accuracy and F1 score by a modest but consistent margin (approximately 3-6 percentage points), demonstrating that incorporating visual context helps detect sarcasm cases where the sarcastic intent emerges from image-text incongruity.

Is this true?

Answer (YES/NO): NO